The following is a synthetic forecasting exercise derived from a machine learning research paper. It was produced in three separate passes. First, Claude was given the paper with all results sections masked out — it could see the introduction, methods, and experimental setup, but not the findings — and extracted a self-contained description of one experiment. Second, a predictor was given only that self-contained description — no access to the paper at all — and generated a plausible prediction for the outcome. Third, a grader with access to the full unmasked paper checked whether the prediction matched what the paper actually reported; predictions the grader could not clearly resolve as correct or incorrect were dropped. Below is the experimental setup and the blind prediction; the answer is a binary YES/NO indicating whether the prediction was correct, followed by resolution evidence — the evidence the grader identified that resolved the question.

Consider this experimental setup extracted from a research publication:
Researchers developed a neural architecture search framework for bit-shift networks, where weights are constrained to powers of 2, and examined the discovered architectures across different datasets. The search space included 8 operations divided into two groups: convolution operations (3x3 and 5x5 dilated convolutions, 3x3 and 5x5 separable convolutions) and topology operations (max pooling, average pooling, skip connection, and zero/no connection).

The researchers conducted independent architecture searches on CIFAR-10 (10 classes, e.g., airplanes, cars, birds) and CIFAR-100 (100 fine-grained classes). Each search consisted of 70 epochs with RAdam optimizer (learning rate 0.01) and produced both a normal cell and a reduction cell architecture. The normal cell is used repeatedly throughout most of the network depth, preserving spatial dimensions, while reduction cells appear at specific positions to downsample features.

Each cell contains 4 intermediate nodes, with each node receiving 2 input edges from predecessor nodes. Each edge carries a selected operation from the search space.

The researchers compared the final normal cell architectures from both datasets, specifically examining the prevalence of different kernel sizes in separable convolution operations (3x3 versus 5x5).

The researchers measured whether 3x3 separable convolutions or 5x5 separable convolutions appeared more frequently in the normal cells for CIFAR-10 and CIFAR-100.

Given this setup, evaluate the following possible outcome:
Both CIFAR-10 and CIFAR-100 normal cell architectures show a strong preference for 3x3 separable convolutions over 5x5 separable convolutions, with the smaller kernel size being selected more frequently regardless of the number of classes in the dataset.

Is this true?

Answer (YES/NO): YES